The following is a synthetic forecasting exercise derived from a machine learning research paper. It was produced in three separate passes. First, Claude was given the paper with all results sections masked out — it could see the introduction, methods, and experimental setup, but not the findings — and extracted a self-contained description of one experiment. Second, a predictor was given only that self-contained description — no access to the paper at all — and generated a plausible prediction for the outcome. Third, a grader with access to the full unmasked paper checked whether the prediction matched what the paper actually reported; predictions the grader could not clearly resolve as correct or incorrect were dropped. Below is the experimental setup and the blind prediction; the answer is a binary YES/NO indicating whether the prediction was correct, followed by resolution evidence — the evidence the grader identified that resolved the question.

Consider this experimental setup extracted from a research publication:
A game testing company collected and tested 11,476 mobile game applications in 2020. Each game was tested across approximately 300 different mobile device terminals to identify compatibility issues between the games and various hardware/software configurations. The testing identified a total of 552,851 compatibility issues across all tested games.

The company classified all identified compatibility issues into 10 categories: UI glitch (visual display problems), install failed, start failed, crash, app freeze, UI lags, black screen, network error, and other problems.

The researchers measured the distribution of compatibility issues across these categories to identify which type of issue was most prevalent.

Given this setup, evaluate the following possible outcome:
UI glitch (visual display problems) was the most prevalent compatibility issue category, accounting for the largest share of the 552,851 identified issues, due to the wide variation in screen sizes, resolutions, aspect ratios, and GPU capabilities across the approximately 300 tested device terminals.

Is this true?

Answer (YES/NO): YES